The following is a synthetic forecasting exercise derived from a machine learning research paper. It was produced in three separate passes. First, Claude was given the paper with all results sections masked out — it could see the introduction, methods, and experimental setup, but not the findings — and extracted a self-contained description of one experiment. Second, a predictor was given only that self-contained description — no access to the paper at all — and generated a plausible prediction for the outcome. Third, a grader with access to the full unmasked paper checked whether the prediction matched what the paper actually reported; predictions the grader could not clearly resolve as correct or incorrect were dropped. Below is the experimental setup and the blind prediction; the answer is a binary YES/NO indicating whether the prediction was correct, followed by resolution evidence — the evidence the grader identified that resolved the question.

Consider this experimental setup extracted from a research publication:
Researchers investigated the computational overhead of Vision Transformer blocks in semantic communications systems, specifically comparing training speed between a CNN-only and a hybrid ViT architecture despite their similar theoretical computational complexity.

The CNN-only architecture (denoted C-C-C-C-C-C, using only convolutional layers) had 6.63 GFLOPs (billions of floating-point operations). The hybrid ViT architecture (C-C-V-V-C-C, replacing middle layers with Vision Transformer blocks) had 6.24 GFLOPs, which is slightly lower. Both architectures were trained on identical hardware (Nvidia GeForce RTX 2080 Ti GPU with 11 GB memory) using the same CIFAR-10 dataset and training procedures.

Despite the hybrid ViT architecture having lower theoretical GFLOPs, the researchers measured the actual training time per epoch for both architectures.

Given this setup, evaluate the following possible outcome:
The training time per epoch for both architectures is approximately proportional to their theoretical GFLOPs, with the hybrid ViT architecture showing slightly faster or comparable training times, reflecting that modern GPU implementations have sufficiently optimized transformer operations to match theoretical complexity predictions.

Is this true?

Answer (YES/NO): NO